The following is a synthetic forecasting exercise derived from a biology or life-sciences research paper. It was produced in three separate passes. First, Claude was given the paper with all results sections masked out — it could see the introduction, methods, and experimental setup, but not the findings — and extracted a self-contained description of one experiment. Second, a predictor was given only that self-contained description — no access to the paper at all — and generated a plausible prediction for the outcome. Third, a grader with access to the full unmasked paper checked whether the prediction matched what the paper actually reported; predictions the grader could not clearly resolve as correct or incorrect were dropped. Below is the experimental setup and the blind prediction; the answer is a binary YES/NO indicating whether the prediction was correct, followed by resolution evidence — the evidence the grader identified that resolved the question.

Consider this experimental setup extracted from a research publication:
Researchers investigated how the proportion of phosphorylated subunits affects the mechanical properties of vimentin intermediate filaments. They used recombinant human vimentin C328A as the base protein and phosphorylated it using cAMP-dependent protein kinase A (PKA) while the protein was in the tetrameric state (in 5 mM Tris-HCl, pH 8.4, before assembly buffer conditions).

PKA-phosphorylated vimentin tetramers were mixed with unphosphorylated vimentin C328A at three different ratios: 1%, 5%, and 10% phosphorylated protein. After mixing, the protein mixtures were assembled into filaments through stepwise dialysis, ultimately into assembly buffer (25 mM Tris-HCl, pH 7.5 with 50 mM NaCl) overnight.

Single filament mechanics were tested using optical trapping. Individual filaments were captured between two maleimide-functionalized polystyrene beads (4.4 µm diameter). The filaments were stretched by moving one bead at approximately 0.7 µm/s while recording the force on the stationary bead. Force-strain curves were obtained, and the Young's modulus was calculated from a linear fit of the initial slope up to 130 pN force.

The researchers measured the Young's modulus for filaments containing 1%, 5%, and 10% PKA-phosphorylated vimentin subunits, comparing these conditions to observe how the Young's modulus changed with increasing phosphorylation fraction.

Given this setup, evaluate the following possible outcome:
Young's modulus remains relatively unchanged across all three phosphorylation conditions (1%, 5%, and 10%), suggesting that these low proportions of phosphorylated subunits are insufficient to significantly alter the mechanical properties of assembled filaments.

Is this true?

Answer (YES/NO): NO